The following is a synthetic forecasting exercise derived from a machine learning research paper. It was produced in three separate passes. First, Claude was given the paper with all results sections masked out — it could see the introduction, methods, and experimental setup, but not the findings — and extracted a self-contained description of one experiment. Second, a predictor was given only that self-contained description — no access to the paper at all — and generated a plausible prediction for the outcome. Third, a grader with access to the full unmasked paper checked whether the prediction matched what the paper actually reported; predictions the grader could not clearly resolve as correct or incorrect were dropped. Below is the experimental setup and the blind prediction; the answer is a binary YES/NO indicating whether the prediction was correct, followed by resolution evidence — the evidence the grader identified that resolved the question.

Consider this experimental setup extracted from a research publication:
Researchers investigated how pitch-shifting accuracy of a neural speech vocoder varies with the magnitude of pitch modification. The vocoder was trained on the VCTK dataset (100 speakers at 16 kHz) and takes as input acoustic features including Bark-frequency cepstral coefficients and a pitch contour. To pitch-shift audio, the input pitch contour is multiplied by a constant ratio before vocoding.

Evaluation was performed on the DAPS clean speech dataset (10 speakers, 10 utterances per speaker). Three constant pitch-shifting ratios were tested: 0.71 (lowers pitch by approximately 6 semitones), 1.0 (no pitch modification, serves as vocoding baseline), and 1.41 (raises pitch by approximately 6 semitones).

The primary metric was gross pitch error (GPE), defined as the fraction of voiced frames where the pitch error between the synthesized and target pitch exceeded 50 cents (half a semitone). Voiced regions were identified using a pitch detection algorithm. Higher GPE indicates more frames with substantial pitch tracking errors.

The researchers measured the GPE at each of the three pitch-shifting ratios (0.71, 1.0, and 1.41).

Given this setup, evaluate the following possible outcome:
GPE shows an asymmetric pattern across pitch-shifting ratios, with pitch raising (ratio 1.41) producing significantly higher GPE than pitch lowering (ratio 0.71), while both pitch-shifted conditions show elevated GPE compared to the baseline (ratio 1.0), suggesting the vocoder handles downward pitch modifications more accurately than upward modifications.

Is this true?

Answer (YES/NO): YES